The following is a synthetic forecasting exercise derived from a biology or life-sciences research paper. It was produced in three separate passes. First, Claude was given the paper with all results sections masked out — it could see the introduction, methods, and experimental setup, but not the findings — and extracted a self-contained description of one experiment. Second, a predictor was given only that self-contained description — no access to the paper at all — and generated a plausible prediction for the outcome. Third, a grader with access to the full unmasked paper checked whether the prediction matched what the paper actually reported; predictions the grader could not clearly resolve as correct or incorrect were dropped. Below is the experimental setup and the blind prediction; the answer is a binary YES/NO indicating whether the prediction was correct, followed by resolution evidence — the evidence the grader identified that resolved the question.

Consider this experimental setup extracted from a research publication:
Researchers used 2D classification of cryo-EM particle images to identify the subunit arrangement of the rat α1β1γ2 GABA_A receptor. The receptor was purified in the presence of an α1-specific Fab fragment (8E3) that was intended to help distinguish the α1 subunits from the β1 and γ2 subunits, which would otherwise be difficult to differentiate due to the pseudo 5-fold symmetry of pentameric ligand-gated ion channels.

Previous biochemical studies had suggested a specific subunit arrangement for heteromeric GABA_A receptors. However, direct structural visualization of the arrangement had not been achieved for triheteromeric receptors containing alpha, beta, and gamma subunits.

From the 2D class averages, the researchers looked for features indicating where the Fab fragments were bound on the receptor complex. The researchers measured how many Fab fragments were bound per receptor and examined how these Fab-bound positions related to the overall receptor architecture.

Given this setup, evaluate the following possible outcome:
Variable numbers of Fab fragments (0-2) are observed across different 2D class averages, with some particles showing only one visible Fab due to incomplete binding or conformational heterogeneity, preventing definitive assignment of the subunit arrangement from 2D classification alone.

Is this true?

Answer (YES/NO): NO